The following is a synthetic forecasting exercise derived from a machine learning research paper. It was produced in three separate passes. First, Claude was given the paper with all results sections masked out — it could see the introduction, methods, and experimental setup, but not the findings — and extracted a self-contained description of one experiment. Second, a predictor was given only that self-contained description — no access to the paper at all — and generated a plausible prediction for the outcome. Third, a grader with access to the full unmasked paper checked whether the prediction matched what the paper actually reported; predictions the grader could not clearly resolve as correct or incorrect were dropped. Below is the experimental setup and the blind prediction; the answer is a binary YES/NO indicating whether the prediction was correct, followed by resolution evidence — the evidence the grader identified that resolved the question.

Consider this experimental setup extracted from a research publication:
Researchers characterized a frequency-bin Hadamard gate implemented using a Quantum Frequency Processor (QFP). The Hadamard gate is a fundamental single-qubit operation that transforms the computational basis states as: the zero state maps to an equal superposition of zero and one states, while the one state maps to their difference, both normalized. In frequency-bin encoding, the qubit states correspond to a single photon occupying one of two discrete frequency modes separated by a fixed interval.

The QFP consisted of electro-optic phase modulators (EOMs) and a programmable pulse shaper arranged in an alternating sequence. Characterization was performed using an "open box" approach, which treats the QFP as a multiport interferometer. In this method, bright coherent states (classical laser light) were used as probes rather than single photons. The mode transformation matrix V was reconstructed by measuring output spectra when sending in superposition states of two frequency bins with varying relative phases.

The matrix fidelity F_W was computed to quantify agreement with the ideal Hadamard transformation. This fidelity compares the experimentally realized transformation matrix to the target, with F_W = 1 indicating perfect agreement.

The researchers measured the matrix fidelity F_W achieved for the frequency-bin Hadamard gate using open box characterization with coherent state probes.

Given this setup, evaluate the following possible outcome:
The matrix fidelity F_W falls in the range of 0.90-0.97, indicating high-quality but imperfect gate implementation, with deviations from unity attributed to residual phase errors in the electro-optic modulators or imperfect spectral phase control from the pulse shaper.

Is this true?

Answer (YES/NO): NO